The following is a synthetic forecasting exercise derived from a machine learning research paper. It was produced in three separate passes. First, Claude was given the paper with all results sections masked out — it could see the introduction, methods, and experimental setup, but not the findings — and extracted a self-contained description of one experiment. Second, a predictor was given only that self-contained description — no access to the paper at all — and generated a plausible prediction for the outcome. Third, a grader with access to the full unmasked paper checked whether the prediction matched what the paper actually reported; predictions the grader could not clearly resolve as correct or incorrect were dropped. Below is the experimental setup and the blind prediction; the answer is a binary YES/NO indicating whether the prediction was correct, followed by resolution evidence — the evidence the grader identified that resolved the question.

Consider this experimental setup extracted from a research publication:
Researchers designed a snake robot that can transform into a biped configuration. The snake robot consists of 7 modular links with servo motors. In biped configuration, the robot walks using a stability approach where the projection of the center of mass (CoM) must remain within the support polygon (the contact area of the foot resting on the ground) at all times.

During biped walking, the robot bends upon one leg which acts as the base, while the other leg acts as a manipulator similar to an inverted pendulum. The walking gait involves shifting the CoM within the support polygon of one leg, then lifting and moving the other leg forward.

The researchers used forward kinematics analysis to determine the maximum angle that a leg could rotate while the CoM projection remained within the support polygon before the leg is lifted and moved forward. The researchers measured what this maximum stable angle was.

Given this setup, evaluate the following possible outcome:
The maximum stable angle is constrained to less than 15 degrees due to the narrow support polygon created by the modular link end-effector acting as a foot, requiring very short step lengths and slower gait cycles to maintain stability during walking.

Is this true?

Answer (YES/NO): NO